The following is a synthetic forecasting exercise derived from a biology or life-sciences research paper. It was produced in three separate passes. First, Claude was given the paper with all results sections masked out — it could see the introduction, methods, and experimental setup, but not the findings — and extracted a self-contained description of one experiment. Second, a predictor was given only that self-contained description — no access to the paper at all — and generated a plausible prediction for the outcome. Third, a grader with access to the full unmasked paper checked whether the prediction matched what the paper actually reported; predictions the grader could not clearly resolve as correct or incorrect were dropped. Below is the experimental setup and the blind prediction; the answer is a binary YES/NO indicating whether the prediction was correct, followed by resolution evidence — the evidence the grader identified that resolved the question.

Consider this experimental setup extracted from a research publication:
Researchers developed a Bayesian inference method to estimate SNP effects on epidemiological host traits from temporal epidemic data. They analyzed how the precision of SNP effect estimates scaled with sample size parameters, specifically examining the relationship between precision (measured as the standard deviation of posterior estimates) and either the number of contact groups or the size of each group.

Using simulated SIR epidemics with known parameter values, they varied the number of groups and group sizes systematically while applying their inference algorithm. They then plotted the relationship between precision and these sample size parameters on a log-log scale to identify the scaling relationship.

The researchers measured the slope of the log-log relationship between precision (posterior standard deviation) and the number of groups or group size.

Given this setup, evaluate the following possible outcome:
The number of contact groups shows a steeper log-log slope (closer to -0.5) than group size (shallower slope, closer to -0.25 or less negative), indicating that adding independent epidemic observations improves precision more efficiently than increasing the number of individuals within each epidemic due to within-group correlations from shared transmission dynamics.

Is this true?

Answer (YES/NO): NO